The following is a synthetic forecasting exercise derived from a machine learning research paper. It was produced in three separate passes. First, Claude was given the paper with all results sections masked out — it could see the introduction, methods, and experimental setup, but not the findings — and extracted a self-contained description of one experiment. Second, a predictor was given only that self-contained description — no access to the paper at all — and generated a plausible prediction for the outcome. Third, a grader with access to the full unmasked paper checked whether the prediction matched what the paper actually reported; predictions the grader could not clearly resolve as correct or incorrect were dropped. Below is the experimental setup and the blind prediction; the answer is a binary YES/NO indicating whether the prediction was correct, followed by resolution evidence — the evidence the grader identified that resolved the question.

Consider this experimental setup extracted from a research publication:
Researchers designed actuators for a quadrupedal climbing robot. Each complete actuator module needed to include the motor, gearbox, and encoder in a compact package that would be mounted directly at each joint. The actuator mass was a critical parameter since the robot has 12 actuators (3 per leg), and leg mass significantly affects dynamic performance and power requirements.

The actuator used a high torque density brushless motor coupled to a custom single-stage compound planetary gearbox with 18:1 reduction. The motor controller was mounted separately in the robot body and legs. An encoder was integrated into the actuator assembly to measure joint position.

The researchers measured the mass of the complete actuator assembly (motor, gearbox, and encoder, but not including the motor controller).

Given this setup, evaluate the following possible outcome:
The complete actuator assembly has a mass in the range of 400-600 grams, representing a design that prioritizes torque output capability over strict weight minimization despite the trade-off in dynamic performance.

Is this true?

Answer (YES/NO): YES